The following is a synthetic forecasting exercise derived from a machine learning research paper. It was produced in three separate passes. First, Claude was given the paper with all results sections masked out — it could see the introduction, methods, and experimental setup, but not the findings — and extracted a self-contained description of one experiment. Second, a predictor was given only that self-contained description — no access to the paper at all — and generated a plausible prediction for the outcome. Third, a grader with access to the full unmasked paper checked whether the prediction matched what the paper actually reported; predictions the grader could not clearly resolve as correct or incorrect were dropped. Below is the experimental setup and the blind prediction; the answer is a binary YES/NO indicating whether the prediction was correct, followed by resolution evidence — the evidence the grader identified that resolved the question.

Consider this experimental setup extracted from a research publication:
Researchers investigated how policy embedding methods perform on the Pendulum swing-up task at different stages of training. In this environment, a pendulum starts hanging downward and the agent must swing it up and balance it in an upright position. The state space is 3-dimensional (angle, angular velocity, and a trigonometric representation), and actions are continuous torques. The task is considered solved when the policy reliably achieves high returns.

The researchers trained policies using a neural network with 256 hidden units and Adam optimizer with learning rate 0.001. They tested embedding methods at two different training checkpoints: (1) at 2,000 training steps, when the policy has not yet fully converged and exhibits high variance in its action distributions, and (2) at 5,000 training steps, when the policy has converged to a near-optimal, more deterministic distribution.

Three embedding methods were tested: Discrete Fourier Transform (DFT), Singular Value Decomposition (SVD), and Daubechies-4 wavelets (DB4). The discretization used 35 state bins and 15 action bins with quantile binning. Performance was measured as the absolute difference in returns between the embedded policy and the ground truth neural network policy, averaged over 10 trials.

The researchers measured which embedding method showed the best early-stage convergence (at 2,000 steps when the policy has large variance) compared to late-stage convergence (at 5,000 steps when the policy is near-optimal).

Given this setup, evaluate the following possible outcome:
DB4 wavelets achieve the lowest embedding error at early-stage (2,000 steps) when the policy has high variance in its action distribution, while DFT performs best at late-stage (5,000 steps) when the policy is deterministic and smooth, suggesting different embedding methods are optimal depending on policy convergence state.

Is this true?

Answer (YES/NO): NO